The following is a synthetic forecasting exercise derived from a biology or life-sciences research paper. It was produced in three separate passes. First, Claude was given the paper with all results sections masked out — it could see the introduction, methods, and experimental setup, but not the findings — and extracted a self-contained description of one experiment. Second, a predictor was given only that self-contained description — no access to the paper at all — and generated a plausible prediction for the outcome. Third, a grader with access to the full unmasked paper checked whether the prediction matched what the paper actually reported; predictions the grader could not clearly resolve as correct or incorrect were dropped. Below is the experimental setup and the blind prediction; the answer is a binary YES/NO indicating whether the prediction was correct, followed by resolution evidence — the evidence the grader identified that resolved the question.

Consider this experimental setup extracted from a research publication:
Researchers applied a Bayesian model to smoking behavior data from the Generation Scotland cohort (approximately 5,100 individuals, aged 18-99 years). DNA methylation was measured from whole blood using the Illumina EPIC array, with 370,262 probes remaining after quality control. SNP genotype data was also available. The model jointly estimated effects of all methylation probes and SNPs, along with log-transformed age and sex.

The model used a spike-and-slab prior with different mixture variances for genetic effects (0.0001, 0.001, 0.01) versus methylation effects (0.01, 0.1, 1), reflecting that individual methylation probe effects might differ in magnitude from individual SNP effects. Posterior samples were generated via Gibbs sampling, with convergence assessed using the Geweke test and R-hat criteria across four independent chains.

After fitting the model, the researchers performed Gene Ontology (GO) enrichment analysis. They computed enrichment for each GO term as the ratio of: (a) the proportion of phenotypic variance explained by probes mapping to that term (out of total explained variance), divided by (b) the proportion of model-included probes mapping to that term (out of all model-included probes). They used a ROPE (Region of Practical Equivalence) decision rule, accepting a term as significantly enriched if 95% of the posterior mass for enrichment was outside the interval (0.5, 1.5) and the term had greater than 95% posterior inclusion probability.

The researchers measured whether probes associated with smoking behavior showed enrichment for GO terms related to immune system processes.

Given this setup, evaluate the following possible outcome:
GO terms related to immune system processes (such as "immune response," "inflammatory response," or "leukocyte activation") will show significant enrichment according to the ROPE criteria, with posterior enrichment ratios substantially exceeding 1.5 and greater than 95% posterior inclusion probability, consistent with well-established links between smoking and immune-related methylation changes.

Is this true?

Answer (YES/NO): NO